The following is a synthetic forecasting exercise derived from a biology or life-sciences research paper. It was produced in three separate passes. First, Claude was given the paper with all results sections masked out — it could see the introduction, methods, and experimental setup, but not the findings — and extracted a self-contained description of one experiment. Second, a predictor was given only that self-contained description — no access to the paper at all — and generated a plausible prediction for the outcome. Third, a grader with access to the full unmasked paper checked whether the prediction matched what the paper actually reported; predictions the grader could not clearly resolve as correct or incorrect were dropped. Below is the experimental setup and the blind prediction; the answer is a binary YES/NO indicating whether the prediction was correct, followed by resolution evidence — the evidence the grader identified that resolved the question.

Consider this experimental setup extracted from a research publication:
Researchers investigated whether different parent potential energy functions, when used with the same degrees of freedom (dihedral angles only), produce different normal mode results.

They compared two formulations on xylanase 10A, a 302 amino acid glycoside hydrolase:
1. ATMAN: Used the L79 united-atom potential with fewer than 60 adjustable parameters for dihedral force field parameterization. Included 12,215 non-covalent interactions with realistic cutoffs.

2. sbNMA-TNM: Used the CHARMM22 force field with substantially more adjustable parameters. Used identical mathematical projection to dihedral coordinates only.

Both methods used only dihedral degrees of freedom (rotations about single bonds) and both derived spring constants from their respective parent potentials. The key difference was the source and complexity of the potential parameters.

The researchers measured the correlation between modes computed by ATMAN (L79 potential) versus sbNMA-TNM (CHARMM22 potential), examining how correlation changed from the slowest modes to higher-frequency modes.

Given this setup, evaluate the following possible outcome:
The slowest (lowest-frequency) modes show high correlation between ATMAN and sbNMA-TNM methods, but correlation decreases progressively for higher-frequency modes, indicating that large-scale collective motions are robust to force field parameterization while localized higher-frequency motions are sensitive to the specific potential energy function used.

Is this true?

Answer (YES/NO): YES